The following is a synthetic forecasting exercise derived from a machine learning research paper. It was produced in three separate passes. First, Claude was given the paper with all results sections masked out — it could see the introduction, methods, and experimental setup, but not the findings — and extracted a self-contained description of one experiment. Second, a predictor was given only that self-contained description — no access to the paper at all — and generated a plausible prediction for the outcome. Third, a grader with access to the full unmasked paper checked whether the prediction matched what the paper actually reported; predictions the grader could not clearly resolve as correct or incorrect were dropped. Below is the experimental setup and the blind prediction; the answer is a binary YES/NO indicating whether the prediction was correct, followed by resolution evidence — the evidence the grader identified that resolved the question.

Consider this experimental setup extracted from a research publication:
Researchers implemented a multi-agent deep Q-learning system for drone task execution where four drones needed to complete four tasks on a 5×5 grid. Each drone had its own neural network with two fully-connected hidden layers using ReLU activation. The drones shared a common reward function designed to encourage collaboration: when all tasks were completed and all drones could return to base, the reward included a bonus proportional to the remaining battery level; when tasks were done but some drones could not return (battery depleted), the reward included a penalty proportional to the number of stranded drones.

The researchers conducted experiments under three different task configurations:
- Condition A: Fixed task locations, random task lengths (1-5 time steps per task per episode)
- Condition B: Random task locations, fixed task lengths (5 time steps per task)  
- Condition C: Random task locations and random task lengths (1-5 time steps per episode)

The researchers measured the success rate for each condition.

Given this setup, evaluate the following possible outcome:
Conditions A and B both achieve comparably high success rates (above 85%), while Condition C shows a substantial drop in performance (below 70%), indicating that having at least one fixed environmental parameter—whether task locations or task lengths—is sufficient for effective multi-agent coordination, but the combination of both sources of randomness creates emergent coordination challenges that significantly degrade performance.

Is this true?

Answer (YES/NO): NO